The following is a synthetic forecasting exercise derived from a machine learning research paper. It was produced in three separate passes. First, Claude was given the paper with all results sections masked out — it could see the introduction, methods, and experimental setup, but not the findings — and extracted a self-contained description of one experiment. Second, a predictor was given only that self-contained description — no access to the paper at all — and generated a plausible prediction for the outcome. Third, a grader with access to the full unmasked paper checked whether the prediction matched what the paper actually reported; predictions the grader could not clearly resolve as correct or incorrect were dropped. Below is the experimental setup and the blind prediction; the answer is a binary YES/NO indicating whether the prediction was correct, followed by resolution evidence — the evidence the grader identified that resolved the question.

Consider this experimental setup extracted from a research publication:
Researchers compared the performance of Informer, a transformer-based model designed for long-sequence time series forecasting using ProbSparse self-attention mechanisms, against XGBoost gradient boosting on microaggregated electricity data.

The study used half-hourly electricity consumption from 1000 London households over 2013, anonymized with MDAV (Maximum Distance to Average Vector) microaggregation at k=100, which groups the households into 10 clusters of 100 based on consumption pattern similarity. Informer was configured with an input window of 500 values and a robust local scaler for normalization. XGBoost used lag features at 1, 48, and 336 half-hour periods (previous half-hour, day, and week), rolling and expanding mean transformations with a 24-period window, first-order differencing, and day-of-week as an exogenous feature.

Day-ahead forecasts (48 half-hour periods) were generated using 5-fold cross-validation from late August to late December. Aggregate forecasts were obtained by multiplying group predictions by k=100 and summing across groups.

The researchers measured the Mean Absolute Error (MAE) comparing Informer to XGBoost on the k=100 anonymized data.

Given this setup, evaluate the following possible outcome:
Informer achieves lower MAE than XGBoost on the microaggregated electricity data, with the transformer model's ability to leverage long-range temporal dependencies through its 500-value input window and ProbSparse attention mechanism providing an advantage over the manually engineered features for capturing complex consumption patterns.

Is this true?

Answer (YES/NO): NO